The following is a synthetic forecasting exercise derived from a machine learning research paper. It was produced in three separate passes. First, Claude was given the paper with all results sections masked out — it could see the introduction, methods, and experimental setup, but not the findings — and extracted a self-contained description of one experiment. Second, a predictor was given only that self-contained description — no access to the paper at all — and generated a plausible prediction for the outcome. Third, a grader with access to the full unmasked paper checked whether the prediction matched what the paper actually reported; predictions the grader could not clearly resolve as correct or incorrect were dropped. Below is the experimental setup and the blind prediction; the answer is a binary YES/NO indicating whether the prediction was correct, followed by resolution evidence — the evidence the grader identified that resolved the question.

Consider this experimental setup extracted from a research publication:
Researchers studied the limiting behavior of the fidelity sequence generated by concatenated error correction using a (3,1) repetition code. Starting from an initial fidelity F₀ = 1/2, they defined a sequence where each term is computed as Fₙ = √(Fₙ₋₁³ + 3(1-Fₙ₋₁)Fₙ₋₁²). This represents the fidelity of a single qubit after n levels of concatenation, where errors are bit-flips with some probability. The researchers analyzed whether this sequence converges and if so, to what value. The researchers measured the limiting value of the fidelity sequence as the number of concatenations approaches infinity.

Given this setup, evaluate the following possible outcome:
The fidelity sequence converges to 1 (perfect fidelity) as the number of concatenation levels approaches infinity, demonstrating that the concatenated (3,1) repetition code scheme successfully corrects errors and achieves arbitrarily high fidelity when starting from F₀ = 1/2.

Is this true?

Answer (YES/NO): YES